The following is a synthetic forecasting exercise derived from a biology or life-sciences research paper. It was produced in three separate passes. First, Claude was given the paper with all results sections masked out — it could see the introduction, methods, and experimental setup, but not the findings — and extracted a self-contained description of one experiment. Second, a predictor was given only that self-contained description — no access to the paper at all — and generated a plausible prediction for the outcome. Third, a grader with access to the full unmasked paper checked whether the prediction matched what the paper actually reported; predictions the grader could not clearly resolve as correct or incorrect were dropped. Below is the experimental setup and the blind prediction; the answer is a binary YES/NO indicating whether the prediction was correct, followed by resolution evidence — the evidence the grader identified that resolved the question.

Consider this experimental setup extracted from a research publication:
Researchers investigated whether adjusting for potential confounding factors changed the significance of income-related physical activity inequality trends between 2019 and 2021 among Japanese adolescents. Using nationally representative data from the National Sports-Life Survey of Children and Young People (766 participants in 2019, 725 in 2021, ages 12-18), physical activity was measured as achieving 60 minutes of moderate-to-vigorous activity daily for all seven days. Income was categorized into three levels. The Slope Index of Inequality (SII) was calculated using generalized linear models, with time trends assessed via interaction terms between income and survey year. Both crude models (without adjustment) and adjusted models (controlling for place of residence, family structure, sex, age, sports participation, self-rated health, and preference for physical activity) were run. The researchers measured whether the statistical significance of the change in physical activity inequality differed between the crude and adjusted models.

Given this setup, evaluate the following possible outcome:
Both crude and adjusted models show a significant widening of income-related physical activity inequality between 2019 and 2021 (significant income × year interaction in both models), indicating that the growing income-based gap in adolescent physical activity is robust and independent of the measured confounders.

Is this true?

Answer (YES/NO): NO